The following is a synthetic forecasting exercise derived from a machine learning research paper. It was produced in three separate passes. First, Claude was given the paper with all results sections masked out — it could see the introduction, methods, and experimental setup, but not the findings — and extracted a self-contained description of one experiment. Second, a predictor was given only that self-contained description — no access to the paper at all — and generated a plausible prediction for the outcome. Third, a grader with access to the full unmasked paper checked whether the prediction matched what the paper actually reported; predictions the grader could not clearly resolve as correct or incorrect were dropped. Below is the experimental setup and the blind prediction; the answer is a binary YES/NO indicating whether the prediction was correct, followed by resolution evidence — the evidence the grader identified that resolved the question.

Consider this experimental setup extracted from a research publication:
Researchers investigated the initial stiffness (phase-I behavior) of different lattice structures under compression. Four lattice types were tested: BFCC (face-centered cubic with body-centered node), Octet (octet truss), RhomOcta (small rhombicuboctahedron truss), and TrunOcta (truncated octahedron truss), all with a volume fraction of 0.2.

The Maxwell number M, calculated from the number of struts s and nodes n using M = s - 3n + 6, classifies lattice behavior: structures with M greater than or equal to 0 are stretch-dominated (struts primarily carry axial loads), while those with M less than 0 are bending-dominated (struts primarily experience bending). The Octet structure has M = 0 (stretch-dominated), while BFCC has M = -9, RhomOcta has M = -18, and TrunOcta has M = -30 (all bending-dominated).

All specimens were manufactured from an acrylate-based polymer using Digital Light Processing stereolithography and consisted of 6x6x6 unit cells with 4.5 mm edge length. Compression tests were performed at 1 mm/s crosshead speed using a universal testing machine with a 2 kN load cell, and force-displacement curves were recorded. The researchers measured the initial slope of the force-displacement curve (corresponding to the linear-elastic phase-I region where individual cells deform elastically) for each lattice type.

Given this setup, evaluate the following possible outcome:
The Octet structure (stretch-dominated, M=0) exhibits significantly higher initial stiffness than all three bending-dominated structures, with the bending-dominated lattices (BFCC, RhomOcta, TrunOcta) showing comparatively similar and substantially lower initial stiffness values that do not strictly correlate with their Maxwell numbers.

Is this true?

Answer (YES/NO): NO